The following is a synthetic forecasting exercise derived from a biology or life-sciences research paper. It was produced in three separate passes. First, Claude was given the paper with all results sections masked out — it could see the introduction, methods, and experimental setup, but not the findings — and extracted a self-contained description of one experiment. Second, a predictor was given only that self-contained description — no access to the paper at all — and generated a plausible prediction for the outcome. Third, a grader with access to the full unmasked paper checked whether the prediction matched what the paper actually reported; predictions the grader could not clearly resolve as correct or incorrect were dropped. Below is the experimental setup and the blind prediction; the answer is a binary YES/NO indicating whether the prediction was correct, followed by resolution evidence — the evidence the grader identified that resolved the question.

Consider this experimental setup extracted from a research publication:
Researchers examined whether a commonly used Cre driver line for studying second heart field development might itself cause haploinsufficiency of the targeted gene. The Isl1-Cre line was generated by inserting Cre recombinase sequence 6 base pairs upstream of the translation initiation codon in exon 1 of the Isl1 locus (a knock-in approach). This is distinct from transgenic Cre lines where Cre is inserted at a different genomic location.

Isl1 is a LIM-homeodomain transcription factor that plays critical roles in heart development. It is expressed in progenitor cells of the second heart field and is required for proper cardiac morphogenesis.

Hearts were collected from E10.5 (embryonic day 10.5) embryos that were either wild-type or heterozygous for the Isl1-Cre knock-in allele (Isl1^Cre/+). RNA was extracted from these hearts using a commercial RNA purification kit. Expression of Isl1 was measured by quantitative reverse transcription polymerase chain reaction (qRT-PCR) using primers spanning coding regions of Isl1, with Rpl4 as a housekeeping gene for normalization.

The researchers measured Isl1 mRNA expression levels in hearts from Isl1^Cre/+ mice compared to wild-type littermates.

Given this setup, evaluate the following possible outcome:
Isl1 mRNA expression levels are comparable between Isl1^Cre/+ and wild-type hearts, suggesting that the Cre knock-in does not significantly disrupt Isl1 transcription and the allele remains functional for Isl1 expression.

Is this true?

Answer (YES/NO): NO